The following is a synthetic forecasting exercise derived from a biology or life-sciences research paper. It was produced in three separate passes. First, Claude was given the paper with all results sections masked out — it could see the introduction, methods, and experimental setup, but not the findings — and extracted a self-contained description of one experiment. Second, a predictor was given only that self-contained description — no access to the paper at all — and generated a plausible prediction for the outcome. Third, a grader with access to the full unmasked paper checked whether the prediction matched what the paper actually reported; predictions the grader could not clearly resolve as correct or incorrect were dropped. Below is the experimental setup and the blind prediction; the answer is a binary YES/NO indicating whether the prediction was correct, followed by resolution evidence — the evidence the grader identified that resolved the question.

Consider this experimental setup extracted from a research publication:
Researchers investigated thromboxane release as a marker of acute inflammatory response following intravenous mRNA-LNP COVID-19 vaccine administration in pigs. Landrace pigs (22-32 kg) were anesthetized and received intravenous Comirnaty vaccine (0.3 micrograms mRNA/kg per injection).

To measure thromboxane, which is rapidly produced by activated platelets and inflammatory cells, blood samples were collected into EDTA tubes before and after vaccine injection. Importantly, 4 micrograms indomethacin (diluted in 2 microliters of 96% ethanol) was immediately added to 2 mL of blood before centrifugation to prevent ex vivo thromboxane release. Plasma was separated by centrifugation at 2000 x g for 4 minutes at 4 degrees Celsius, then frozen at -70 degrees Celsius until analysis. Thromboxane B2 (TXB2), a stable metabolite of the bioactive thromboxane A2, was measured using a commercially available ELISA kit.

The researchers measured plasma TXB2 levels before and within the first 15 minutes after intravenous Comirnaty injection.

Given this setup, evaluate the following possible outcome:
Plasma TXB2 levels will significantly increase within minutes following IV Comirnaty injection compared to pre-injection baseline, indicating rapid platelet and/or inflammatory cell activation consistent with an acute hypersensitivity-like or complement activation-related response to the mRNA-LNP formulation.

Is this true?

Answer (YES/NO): YES